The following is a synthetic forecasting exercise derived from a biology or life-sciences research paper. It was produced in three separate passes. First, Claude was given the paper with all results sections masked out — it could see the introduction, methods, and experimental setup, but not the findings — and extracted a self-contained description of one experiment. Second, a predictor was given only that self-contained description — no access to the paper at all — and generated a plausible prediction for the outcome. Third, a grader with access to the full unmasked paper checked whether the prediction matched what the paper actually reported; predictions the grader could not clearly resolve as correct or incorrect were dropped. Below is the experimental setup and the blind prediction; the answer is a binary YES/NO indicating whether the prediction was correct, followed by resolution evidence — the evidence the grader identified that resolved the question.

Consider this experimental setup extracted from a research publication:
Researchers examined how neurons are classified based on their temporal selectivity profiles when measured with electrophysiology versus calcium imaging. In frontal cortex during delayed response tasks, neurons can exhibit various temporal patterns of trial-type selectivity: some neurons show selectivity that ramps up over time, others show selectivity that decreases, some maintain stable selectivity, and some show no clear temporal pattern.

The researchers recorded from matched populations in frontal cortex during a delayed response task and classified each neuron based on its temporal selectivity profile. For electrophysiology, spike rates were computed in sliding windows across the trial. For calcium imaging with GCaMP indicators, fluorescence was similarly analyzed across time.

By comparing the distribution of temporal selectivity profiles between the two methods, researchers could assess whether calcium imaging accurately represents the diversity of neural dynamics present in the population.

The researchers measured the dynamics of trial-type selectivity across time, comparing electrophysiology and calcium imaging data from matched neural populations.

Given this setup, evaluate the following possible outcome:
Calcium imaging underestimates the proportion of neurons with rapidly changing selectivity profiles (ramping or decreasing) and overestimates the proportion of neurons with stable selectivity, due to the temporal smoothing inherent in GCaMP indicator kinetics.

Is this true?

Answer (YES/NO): NO